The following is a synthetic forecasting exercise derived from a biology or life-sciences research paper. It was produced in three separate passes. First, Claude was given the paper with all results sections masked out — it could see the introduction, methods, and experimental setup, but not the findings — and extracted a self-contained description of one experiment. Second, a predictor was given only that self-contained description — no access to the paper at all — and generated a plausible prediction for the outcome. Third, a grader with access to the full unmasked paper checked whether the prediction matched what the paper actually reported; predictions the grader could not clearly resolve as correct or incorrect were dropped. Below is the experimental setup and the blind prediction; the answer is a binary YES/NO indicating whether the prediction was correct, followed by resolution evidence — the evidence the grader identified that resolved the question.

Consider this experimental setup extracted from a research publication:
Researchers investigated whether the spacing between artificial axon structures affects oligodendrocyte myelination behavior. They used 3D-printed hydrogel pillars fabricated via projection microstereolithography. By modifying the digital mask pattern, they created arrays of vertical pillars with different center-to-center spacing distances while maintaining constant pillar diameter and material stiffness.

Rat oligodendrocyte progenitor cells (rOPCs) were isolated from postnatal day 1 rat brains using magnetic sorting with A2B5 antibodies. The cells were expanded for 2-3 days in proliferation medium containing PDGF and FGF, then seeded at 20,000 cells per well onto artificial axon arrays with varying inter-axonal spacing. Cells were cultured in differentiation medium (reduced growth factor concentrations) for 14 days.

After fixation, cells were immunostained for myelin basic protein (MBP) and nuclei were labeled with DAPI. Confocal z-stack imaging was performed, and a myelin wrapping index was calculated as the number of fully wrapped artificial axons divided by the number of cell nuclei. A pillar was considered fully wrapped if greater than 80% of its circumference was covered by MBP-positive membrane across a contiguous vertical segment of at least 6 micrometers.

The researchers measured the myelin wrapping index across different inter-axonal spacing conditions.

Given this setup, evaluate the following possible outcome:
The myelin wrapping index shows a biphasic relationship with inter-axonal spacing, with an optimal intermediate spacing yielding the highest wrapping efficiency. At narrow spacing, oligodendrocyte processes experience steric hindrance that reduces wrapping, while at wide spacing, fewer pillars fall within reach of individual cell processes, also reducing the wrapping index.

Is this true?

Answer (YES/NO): NO